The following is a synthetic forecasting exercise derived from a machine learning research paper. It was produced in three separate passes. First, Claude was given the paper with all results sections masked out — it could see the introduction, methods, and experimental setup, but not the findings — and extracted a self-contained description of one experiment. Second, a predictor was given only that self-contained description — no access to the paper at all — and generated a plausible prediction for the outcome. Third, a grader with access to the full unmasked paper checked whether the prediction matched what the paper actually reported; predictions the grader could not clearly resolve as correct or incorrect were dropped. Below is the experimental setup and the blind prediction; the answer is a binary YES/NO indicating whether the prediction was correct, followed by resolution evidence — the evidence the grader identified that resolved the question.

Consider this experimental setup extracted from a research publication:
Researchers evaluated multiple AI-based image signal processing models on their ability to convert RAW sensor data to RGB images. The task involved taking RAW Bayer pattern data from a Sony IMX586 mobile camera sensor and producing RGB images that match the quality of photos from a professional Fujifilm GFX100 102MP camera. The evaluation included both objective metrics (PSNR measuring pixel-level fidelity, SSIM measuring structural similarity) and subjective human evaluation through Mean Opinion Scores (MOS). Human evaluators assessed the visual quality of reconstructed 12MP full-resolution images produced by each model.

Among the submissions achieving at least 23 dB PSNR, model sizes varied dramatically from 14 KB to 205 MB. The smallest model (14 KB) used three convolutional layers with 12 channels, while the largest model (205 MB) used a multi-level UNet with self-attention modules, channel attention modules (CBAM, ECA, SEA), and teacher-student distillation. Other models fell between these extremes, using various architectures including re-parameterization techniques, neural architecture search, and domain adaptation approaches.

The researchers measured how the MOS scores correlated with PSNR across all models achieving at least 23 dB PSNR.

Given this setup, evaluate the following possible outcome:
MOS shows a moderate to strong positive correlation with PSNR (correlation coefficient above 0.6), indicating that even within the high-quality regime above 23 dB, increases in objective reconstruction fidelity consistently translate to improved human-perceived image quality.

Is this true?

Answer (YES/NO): NO